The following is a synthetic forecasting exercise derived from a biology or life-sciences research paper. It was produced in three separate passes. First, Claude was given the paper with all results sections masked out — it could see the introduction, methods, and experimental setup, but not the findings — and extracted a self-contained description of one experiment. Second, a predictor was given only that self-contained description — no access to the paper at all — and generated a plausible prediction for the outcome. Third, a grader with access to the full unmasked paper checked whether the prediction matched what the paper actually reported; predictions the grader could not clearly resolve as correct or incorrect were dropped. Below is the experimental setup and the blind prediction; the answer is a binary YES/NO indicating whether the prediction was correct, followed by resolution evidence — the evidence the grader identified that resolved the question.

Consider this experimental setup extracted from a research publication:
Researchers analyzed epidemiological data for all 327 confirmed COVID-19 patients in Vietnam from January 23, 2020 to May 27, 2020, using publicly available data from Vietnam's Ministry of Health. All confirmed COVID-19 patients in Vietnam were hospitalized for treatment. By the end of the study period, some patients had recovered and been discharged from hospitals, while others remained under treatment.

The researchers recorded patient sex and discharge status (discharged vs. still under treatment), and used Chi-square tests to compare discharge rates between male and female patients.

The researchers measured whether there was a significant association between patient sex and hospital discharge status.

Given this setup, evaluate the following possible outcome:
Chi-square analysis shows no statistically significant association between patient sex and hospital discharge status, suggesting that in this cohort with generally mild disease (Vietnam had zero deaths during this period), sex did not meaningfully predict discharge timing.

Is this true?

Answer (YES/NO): NO